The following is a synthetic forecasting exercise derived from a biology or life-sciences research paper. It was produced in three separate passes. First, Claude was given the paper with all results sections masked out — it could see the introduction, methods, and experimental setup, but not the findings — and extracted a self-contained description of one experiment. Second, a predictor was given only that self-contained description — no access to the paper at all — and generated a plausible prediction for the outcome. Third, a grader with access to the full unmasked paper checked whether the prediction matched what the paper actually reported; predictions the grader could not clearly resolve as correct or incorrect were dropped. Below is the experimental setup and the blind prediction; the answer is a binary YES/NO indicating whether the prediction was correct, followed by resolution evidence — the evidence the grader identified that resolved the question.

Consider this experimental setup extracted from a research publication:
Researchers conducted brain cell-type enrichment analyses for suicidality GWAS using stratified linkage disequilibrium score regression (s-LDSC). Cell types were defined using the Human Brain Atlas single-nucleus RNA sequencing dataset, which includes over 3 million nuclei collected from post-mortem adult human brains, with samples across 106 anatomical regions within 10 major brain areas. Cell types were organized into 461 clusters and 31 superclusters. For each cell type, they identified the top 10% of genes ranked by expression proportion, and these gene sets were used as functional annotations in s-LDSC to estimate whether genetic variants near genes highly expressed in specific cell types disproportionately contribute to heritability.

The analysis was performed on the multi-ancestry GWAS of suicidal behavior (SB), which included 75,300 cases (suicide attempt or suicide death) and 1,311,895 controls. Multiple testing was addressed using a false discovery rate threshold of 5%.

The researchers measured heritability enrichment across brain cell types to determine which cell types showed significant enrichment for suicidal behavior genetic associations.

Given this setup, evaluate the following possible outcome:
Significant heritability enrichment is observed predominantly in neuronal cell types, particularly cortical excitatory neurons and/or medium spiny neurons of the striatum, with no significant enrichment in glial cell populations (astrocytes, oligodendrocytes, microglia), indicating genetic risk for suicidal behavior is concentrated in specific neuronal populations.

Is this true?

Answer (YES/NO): NO